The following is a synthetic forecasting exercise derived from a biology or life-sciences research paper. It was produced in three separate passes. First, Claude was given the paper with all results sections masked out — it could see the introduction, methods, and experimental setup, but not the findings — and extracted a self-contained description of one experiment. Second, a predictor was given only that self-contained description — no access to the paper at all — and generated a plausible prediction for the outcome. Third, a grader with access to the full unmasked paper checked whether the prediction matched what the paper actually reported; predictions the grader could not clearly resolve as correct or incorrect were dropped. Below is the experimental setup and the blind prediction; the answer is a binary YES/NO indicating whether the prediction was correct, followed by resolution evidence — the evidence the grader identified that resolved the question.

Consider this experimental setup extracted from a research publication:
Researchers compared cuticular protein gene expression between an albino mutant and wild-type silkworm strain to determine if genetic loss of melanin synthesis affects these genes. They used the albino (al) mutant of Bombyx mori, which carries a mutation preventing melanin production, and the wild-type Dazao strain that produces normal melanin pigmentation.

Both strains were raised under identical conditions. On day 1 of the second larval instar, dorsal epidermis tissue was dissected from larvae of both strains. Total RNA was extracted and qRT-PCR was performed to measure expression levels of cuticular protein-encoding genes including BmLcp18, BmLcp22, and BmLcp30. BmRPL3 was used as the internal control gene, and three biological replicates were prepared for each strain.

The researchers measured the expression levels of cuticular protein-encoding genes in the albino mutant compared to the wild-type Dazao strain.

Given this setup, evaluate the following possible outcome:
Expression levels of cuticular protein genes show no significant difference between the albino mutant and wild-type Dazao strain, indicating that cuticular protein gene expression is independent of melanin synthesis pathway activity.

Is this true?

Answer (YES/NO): NO